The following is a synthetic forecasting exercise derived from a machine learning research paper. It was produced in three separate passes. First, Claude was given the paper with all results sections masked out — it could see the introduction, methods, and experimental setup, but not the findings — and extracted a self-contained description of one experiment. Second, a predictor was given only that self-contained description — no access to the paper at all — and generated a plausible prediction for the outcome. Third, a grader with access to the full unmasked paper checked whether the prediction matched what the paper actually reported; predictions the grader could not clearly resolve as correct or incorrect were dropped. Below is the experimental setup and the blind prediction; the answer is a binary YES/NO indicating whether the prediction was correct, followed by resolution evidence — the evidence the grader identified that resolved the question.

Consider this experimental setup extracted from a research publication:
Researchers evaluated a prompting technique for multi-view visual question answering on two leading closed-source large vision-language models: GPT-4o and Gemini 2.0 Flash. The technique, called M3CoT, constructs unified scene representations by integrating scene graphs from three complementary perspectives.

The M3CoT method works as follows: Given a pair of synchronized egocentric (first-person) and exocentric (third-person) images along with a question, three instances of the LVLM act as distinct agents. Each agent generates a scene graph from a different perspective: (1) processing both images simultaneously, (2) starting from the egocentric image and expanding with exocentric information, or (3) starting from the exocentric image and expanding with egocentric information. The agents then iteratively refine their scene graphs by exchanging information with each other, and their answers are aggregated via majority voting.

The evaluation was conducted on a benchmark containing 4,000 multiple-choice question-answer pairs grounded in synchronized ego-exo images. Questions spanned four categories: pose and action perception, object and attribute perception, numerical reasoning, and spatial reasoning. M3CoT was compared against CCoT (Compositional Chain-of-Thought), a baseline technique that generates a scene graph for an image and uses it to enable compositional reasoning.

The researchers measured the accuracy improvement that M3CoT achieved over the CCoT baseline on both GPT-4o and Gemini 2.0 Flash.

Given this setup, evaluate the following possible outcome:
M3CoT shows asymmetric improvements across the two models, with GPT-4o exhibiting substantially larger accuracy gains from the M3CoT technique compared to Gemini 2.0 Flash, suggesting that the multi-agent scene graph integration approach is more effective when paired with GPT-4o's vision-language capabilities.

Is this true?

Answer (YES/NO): NO